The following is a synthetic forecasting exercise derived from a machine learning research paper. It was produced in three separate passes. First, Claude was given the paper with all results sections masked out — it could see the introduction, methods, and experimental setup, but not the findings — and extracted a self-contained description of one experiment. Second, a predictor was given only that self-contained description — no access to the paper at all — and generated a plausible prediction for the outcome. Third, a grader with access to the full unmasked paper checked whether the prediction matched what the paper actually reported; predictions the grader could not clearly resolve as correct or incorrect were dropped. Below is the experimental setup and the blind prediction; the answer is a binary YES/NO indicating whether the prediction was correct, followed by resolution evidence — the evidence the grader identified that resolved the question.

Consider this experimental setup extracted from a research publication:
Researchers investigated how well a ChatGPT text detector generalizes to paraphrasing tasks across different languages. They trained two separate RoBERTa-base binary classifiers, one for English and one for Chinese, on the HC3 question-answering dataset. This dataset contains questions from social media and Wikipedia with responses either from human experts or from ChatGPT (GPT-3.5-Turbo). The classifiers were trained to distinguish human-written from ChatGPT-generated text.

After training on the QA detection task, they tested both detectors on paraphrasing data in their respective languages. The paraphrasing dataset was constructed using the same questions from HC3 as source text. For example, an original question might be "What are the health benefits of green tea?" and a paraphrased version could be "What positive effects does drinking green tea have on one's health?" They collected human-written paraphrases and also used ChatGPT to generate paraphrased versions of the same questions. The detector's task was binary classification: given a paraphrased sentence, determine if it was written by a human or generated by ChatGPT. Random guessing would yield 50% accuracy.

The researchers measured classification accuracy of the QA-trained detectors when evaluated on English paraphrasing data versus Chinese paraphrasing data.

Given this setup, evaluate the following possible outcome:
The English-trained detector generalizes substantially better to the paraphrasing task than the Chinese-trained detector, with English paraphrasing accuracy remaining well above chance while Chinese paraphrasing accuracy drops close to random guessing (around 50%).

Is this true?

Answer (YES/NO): NO